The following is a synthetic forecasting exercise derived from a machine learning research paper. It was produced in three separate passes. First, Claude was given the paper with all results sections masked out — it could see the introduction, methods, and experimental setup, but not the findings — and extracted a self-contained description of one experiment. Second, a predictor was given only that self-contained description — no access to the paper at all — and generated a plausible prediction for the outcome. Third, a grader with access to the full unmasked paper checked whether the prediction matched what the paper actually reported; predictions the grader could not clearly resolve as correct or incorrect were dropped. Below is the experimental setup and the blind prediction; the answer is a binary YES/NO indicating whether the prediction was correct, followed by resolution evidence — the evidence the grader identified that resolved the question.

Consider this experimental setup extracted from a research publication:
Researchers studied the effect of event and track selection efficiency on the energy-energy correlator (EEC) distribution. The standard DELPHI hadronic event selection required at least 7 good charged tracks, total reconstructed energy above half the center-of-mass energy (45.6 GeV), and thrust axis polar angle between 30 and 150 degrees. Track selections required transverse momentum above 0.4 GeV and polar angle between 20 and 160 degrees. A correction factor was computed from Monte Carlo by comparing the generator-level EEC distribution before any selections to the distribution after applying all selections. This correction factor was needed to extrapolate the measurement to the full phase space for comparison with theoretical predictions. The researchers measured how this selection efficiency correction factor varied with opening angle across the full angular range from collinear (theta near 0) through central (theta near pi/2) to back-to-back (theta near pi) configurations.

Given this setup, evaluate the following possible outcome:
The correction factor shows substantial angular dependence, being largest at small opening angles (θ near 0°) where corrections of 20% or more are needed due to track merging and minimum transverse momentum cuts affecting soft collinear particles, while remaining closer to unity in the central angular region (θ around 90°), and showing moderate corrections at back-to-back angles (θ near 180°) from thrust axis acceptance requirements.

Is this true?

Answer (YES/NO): NO